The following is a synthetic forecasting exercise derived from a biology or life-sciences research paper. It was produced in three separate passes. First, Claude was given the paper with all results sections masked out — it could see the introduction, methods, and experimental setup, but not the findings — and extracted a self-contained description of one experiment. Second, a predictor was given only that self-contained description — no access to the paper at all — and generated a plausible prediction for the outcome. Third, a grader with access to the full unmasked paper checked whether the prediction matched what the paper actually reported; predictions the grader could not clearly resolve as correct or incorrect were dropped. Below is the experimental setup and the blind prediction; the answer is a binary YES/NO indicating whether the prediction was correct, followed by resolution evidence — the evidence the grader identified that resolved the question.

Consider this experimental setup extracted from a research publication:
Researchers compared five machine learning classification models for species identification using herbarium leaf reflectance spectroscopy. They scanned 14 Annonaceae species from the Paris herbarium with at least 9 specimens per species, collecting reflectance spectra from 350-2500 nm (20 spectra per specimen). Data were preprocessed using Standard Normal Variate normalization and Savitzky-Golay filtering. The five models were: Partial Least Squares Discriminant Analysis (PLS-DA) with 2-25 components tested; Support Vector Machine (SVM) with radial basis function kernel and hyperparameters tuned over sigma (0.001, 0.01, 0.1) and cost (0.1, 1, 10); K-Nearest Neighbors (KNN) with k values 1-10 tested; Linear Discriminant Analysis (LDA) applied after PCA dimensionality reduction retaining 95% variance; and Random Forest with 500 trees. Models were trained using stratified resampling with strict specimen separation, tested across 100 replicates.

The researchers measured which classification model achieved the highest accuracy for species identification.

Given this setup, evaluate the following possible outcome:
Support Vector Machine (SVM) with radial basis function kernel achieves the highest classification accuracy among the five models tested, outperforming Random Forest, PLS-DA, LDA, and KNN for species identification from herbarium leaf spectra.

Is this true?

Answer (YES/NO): NO